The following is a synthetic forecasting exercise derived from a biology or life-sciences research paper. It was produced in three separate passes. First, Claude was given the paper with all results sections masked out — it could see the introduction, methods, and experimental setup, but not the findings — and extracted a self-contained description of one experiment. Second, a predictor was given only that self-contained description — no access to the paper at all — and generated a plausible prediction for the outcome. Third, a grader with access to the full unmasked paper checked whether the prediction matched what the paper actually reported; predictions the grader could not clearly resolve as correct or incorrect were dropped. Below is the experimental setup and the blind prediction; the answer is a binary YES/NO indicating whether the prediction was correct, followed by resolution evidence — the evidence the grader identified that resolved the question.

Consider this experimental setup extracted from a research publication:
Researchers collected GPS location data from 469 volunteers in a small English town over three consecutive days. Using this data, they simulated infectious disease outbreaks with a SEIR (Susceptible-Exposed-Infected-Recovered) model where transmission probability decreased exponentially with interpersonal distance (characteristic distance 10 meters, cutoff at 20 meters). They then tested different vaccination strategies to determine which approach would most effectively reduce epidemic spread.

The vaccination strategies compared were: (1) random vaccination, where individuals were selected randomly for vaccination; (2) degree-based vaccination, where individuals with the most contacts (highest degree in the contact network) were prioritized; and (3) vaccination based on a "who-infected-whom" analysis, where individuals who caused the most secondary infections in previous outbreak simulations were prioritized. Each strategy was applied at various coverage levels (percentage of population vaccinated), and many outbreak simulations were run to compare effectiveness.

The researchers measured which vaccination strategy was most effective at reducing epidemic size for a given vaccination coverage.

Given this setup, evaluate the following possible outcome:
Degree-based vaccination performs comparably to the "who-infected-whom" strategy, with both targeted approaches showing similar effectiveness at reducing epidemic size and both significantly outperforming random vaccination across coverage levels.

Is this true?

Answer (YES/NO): NO